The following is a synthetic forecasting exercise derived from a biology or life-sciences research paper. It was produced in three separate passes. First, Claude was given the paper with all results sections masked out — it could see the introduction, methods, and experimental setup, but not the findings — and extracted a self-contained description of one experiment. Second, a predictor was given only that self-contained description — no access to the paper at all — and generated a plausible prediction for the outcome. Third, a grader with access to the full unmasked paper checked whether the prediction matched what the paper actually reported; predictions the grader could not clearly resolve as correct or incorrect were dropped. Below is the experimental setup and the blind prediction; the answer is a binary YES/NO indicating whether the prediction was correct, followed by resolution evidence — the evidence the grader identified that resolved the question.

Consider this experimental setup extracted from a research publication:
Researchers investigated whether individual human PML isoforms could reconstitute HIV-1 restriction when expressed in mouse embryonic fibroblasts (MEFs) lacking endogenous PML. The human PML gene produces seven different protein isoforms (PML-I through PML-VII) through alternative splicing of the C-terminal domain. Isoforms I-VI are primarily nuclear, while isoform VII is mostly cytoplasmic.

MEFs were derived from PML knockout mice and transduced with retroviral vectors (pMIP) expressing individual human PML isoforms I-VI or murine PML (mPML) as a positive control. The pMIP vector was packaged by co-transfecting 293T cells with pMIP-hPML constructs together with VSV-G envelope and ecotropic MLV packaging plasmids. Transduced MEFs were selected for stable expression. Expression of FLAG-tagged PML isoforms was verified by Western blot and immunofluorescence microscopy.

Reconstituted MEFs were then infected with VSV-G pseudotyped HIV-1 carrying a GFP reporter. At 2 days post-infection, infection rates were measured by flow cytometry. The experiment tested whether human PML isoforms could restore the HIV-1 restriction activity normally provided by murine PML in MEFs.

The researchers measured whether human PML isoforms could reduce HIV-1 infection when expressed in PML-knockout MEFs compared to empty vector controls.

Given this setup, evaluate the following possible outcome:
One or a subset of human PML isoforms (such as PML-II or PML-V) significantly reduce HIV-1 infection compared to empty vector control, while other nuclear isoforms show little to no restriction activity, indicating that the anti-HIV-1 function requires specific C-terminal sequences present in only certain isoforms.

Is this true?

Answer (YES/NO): NO